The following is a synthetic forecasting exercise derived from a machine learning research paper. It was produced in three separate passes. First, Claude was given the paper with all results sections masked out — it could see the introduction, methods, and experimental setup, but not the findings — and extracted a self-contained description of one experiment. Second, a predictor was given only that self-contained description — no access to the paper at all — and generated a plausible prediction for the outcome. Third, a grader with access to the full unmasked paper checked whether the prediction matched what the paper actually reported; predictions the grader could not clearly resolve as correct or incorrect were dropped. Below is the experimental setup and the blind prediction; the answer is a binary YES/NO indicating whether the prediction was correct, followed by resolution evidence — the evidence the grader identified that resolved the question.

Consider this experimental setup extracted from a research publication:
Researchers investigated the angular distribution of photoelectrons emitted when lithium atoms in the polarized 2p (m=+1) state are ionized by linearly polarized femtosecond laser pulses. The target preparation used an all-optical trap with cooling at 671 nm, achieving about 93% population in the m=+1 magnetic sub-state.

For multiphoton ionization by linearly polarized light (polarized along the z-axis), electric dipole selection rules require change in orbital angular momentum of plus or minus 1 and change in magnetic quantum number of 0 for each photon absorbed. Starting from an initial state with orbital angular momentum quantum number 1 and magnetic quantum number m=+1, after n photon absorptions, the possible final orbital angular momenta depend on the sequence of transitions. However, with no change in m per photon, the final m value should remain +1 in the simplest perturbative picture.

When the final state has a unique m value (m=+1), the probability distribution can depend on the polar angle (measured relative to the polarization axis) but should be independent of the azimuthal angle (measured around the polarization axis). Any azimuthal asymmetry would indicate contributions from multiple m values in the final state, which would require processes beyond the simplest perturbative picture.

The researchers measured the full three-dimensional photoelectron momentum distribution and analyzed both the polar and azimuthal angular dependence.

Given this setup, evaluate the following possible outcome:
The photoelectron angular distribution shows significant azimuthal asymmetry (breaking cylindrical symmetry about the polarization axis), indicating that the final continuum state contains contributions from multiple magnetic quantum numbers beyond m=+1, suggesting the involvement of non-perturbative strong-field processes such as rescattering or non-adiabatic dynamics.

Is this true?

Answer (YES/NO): NO